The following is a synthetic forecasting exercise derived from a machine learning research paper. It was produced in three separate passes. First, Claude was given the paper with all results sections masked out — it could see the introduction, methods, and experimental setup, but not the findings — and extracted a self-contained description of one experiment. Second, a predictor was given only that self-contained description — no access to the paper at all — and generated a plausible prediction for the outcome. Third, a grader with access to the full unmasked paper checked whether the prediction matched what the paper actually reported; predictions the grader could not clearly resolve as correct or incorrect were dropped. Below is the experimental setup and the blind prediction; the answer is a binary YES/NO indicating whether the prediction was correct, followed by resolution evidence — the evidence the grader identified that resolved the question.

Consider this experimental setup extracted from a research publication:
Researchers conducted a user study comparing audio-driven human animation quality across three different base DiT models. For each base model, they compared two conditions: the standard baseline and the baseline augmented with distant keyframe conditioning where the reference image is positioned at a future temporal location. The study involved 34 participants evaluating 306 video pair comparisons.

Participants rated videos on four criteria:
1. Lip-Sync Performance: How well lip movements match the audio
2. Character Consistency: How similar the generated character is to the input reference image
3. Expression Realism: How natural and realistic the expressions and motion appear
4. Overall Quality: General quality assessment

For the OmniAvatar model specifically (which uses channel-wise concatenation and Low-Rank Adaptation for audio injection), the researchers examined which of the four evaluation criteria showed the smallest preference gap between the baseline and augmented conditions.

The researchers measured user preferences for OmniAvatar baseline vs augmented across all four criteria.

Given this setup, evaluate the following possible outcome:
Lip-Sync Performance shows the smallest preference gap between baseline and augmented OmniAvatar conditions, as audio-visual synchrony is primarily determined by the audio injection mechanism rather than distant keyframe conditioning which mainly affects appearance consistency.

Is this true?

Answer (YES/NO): YES